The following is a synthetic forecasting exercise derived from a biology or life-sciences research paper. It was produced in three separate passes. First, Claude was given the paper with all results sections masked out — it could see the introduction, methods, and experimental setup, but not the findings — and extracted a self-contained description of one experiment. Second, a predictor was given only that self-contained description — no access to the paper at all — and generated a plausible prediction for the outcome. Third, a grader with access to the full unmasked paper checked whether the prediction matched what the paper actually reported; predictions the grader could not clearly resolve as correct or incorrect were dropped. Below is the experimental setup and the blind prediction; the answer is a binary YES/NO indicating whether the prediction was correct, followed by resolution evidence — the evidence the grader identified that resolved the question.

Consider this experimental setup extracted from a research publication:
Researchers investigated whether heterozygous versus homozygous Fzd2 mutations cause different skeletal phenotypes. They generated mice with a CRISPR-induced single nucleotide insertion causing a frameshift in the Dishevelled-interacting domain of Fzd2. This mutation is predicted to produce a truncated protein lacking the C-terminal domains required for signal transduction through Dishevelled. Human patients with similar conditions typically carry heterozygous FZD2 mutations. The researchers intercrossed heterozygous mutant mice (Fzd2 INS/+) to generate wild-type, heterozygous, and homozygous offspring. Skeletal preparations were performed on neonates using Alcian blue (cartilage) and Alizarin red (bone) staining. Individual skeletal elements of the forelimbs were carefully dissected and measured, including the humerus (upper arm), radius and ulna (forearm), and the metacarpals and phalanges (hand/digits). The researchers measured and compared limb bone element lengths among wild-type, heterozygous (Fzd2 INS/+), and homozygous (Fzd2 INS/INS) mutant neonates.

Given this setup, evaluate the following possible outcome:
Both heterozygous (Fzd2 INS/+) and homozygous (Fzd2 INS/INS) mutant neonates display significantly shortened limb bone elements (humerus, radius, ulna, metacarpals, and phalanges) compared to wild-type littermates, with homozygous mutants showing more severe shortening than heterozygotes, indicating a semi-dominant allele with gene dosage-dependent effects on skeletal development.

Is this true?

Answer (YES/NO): NO